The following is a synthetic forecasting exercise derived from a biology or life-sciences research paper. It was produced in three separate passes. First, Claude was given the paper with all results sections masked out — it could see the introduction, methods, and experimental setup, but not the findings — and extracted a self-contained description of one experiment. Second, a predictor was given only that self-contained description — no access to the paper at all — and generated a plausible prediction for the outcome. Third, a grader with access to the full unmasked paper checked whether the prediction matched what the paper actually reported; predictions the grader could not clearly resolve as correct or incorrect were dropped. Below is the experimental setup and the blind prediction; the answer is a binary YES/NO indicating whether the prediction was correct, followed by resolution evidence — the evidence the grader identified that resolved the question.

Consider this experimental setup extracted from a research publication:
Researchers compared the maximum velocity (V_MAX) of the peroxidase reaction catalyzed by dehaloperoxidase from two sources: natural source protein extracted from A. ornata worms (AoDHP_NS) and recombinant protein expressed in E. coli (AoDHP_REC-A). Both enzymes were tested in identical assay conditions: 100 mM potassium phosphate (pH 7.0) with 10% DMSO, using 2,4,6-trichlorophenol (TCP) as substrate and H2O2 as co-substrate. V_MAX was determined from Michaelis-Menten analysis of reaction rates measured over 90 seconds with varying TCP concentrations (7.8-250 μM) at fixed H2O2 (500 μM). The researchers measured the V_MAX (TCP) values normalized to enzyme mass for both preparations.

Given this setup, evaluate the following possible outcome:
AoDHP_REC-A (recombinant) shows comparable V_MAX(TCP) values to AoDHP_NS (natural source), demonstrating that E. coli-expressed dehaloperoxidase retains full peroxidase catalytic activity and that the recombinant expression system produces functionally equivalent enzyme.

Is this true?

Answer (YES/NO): NO